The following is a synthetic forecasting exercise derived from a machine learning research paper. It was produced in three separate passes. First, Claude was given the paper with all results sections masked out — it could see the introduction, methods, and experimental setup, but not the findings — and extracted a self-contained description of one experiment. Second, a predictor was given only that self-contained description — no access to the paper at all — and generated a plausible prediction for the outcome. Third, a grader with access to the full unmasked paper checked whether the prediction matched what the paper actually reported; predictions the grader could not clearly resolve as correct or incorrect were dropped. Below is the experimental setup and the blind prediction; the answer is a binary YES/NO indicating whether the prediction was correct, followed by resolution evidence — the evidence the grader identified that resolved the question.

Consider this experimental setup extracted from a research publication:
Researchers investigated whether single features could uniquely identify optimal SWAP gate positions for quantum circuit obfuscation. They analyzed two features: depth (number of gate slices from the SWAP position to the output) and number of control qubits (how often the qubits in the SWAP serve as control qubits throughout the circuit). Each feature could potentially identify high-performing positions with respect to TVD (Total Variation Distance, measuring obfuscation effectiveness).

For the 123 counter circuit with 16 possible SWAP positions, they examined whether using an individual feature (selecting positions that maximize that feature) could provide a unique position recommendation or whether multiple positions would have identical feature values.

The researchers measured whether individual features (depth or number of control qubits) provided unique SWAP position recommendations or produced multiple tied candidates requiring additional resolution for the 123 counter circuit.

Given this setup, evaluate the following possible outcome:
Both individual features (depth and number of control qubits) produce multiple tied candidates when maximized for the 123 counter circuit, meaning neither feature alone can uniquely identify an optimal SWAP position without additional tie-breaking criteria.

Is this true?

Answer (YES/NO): YES